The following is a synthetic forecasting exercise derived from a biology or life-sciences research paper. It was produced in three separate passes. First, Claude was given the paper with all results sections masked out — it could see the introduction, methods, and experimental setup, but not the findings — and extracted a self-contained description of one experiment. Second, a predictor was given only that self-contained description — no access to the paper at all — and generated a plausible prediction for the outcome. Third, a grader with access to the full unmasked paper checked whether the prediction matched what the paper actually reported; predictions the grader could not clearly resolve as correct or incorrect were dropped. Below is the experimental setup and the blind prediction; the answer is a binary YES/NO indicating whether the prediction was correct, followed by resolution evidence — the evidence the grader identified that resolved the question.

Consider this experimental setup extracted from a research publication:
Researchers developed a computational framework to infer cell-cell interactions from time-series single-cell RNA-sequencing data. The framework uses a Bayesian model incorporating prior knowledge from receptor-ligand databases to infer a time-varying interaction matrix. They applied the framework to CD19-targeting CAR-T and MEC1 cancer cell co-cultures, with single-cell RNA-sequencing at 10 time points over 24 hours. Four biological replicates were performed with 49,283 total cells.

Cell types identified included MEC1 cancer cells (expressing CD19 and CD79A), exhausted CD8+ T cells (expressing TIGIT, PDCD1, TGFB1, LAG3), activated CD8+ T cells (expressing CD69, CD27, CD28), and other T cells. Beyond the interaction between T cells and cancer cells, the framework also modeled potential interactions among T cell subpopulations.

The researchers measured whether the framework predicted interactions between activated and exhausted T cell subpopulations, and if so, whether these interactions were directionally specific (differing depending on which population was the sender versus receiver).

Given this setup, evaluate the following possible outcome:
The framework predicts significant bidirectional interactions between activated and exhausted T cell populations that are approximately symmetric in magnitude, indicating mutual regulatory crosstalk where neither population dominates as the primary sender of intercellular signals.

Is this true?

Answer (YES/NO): NO